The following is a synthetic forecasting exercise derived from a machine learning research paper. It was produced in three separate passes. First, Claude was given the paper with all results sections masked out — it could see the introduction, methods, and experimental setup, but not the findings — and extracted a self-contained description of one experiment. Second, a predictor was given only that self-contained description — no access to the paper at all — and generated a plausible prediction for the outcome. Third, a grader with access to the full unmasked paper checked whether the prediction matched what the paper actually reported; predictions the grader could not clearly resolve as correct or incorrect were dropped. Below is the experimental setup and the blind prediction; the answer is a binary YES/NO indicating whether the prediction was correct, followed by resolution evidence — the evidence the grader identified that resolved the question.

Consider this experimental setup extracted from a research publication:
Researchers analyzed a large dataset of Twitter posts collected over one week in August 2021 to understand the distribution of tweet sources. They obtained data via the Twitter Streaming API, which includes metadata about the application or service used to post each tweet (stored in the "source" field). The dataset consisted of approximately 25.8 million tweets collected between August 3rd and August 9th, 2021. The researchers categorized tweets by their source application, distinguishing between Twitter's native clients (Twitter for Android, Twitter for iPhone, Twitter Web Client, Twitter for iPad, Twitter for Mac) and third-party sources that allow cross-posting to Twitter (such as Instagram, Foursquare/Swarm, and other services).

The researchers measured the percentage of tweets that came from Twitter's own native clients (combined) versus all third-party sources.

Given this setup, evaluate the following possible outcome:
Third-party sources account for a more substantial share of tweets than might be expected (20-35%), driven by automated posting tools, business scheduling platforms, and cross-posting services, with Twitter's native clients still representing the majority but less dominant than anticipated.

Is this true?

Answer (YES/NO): NO